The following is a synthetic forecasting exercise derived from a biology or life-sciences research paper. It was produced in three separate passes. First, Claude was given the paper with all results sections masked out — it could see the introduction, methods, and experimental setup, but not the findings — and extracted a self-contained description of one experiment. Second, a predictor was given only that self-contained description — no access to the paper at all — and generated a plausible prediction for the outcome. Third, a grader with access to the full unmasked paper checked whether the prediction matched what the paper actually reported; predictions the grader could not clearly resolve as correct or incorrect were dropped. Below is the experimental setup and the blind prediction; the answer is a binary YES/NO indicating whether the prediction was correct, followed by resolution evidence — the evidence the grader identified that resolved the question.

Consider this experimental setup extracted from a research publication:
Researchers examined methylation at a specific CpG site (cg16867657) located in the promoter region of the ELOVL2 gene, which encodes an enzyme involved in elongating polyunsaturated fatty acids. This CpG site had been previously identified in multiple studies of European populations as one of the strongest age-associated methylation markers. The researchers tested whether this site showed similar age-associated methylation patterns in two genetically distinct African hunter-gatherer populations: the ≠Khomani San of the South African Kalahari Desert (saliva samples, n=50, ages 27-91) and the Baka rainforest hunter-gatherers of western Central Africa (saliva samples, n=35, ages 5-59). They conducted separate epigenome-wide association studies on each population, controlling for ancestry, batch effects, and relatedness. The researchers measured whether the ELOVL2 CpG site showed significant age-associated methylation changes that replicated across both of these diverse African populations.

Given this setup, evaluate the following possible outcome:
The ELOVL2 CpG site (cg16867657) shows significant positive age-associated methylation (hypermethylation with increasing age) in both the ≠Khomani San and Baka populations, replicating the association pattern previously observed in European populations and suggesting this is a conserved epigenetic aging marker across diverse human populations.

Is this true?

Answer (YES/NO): YES